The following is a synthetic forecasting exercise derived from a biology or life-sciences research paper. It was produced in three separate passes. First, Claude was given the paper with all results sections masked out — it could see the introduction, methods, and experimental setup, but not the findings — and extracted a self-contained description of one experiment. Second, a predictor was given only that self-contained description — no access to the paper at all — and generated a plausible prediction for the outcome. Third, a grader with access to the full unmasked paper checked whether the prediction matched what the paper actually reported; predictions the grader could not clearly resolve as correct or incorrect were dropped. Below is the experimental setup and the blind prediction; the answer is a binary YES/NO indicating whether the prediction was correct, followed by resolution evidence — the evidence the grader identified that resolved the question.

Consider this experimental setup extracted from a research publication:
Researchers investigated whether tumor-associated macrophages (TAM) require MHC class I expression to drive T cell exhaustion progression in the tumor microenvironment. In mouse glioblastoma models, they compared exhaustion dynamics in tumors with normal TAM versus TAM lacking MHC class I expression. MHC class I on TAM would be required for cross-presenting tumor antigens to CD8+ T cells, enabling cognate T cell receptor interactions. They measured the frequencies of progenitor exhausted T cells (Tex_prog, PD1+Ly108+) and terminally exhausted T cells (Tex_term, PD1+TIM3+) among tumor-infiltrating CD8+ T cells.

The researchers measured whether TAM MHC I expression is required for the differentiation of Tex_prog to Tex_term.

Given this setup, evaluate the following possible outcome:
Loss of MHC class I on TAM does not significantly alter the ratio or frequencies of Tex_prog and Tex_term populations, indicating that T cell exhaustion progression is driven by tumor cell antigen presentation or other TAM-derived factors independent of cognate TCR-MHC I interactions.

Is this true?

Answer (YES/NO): NO